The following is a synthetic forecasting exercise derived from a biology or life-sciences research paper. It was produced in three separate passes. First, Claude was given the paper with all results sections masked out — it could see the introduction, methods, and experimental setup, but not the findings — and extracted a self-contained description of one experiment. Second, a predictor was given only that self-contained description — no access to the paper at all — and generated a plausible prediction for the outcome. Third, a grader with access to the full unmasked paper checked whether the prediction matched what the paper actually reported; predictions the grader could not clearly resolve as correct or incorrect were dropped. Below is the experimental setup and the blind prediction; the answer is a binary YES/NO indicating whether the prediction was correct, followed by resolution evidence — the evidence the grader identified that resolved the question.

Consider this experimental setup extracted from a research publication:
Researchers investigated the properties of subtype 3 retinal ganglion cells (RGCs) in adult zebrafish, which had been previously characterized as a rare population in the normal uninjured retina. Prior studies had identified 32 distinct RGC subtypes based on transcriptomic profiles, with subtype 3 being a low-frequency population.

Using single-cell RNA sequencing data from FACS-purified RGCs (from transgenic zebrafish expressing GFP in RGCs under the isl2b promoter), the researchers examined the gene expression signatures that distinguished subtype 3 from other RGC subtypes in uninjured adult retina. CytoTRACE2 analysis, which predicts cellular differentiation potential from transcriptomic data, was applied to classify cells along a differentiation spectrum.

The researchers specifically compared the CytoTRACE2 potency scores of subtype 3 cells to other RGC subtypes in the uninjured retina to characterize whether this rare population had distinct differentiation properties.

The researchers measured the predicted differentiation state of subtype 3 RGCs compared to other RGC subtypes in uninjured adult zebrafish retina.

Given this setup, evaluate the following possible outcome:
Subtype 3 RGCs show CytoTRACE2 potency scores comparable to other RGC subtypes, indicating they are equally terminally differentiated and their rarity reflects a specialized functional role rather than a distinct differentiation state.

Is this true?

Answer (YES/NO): NO